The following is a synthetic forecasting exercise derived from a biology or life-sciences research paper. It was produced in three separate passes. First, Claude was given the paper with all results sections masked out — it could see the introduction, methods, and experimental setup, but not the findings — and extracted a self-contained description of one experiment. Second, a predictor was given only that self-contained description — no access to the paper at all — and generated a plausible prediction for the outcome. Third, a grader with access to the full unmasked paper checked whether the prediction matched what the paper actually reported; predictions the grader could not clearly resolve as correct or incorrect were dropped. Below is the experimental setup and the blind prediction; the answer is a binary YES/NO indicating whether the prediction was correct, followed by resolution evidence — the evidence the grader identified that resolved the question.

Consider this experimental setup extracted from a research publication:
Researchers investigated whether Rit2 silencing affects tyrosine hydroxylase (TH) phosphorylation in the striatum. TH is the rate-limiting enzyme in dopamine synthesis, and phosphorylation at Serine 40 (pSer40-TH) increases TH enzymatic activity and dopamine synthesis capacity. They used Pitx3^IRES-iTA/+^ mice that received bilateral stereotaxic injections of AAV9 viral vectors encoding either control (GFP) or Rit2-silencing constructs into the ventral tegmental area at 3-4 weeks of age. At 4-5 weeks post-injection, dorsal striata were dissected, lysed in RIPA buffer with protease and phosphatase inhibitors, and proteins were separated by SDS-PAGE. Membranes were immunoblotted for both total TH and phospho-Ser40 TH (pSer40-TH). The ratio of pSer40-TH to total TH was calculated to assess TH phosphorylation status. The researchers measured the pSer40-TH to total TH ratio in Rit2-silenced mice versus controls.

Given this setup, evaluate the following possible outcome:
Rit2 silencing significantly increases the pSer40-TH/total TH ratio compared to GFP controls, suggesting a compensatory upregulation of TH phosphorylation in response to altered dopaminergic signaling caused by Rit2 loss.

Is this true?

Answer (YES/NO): NO